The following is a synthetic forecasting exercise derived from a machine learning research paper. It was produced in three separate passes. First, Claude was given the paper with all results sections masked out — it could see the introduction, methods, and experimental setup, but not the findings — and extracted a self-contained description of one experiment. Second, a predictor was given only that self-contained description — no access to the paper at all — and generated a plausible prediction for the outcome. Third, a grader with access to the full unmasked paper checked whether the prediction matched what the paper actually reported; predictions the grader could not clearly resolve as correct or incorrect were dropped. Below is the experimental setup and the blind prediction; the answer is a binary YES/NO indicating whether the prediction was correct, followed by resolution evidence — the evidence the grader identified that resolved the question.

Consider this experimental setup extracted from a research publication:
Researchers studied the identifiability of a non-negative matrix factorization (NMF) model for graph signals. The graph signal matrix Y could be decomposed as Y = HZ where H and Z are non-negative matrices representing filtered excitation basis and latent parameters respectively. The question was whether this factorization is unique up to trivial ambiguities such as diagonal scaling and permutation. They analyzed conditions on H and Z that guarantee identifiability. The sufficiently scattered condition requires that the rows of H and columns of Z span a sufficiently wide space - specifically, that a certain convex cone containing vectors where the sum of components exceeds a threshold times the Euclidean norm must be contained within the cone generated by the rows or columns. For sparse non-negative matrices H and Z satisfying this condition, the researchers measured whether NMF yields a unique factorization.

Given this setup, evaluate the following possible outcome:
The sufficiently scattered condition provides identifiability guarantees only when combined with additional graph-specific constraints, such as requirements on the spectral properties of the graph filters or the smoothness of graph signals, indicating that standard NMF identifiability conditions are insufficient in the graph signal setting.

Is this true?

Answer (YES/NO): YES